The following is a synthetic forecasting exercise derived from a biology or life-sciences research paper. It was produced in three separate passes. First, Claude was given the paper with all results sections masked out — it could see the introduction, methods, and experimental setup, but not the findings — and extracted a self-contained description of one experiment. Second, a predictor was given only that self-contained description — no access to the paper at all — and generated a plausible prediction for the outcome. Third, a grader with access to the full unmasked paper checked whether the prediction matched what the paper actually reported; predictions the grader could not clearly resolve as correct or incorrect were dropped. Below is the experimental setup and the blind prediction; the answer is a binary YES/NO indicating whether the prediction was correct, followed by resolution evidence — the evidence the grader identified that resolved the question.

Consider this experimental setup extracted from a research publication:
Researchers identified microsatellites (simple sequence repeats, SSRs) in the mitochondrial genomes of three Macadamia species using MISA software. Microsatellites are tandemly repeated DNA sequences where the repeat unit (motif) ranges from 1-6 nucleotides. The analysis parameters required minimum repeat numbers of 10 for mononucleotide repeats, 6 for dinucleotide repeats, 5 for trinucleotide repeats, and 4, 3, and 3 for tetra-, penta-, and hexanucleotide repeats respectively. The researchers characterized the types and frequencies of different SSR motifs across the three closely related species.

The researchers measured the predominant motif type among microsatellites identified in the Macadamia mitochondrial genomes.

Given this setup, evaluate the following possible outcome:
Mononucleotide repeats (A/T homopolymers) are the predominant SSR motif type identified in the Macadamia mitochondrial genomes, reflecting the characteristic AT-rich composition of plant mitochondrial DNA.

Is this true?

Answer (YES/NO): YES